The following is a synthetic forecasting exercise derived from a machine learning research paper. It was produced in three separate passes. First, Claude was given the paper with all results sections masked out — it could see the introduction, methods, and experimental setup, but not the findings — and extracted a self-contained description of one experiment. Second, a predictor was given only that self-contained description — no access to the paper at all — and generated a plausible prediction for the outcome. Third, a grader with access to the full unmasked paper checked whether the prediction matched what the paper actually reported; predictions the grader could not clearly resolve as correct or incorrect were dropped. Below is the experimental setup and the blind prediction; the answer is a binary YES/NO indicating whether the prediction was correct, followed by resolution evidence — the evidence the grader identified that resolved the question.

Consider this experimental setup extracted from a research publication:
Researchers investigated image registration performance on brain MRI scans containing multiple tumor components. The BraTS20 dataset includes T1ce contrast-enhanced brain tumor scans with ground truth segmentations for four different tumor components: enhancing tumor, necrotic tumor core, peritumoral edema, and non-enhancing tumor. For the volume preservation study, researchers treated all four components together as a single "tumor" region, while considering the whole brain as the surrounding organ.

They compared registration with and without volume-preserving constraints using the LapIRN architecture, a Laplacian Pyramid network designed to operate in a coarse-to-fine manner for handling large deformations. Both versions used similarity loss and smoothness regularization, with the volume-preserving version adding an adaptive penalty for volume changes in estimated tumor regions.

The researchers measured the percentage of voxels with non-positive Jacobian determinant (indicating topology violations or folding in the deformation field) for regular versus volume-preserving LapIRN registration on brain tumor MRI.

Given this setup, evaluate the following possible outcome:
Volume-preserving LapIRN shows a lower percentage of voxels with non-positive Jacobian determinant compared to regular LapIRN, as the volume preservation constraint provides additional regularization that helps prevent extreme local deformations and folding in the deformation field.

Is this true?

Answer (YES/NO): YES